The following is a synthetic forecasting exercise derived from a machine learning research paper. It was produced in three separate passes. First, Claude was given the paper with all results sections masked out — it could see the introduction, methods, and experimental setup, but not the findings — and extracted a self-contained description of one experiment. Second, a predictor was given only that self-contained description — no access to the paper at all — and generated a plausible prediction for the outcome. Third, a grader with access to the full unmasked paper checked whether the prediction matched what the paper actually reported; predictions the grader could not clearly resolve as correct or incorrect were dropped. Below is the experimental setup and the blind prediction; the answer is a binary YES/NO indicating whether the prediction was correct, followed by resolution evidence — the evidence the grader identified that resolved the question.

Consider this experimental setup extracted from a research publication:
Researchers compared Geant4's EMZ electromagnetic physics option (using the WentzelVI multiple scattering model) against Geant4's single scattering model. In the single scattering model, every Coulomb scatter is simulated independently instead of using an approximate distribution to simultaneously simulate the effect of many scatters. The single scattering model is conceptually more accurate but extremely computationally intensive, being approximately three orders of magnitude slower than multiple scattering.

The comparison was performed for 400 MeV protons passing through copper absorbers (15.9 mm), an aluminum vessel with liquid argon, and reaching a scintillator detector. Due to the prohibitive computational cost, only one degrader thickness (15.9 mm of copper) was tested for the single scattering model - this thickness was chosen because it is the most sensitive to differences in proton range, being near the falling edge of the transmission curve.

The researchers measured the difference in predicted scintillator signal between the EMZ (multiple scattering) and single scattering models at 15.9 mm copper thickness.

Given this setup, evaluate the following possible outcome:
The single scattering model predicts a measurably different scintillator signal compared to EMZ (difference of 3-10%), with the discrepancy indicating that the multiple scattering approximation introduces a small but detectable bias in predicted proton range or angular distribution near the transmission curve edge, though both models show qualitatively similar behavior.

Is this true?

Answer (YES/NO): NO